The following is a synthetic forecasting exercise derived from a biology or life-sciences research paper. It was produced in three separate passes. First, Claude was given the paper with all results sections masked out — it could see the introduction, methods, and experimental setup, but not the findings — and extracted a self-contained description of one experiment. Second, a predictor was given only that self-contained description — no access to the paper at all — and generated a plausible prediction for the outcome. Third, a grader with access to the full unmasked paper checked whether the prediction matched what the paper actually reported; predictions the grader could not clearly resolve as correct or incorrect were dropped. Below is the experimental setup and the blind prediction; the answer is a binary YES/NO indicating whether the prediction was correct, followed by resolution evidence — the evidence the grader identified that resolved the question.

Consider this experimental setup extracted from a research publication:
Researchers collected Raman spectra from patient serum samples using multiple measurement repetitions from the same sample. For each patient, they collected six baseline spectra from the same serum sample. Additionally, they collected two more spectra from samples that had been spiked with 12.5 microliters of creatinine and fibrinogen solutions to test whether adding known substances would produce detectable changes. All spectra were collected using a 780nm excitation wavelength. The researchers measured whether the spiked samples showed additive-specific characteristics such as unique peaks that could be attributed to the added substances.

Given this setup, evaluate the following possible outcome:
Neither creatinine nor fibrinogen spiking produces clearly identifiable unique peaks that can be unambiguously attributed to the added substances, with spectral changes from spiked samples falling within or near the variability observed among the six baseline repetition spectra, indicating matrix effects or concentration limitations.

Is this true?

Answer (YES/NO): YES